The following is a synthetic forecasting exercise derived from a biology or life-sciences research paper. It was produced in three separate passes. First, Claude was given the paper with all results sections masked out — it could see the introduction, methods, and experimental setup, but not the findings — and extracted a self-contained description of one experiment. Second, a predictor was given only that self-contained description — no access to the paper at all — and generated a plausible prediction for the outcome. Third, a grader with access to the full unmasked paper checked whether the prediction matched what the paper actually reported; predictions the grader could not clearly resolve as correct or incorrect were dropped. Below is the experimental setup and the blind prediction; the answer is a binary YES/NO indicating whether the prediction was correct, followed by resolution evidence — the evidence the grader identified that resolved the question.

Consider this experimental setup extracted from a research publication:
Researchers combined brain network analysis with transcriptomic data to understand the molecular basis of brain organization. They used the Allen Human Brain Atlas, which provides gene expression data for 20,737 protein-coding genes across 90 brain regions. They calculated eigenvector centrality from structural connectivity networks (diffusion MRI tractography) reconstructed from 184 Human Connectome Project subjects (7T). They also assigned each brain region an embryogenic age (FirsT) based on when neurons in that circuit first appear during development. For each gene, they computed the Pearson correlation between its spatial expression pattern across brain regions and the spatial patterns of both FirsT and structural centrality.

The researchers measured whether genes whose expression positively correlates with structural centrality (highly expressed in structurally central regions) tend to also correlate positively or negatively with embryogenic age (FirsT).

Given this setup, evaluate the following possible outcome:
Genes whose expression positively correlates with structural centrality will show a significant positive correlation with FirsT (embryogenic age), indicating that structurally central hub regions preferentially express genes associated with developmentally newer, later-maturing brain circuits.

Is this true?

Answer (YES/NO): NO